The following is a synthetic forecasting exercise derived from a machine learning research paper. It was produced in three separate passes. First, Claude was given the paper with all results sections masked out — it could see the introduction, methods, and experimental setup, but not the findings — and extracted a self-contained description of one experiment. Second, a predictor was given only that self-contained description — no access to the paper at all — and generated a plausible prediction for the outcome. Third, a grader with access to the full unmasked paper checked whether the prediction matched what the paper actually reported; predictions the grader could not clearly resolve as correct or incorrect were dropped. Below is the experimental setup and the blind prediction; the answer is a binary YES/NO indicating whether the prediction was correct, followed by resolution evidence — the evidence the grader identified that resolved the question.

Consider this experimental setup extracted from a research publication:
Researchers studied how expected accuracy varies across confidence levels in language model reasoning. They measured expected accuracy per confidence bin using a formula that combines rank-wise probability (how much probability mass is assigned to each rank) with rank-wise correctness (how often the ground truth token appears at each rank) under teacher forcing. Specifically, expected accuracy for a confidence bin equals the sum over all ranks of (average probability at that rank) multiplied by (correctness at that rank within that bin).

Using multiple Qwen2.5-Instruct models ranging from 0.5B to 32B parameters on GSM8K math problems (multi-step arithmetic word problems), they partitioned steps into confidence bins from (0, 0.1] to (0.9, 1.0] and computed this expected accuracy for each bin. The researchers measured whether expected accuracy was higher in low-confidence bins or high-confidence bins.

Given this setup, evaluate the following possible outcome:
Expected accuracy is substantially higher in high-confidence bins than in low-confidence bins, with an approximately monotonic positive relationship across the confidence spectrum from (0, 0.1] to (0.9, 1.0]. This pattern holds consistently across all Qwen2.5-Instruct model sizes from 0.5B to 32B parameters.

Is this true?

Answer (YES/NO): YES